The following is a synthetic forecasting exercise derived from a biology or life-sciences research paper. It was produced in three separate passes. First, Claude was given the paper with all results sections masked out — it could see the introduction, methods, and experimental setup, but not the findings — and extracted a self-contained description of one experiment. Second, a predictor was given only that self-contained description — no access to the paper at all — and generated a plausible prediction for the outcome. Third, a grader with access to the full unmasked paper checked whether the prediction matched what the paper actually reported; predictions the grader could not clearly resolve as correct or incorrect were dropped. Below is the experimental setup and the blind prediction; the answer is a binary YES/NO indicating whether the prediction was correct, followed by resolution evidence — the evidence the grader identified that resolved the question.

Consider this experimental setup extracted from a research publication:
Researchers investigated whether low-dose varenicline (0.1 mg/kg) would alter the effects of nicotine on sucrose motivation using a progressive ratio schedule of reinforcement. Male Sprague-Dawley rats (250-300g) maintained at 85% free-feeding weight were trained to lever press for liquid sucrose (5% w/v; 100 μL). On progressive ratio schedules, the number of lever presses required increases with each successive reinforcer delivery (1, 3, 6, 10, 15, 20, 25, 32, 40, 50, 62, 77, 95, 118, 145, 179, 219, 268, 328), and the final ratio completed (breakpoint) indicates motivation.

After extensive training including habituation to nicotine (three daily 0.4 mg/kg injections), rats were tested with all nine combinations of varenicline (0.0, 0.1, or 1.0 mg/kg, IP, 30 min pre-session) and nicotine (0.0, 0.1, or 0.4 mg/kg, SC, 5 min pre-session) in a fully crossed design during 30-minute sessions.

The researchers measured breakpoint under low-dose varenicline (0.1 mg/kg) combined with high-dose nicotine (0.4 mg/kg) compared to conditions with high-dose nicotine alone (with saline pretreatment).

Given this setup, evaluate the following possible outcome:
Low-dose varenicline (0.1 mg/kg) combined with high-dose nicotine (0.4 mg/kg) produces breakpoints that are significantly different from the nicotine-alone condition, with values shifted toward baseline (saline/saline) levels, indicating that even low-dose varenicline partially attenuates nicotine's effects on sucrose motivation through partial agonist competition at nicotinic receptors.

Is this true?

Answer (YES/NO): NO